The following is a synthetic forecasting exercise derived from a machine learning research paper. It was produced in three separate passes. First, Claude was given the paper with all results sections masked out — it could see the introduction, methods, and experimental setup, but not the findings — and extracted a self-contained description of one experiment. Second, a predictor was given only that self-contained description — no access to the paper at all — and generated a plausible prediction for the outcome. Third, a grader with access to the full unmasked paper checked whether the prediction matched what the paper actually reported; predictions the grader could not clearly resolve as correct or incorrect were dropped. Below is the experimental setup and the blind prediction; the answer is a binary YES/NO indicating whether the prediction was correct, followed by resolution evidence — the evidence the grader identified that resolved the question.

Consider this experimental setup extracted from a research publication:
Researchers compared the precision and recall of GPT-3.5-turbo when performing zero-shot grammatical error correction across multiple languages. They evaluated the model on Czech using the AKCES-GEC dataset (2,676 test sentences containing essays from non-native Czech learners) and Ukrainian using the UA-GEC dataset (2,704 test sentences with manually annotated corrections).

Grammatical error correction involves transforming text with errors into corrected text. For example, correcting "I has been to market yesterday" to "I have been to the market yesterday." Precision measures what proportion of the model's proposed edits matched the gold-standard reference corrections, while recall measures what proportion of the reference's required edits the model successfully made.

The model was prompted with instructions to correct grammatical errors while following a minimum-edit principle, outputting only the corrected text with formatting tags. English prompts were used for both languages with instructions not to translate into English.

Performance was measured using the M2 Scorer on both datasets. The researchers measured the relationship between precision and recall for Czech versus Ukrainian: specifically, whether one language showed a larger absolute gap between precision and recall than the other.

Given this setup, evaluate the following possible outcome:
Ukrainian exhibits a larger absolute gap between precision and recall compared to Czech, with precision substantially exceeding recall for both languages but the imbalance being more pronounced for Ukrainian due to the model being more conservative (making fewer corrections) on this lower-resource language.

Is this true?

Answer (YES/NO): NO